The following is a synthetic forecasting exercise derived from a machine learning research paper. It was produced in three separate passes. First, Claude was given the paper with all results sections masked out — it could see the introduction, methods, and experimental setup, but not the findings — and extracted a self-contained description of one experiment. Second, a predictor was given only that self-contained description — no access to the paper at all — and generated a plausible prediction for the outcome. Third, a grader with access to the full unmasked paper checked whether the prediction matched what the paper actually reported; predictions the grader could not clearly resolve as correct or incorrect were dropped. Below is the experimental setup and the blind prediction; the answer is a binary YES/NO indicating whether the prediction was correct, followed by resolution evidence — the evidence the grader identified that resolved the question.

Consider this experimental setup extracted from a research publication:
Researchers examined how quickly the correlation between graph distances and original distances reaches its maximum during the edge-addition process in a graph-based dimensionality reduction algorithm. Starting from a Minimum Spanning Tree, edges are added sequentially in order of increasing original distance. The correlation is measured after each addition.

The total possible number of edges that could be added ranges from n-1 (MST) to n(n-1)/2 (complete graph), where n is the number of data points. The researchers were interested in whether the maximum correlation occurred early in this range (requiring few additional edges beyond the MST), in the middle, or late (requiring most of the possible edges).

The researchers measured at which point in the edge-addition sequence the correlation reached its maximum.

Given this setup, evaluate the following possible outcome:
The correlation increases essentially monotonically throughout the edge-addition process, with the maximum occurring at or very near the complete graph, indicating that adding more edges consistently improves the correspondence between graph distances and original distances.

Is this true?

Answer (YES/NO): NO